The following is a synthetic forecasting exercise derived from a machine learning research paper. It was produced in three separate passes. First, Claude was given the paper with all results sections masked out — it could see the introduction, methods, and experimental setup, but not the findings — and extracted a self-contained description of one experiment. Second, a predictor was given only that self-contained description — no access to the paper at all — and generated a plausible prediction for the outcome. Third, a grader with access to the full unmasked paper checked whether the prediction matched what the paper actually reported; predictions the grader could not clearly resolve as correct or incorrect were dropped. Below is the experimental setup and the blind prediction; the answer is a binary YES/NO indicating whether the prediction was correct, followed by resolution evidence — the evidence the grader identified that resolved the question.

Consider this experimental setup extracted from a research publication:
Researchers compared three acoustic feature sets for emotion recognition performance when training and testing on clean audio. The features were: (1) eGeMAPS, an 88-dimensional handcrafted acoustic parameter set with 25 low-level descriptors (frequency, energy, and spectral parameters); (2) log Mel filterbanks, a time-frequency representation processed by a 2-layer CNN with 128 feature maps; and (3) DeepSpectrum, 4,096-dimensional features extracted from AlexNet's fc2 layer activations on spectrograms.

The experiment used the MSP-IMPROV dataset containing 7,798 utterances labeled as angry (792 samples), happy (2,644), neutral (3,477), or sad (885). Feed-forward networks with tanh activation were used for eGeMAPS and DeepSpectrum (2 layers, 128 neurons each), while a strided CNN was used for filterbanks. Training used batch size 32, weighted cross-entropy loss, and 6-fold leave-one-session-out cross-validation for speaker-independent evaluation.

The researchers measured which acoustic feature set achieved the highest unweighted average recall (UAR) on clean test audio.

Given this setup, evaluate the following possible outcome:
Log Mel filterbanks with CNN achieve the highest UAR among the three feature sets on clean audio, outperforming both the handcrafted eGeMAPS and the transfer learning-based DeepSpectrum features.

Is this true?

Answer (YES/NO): NO